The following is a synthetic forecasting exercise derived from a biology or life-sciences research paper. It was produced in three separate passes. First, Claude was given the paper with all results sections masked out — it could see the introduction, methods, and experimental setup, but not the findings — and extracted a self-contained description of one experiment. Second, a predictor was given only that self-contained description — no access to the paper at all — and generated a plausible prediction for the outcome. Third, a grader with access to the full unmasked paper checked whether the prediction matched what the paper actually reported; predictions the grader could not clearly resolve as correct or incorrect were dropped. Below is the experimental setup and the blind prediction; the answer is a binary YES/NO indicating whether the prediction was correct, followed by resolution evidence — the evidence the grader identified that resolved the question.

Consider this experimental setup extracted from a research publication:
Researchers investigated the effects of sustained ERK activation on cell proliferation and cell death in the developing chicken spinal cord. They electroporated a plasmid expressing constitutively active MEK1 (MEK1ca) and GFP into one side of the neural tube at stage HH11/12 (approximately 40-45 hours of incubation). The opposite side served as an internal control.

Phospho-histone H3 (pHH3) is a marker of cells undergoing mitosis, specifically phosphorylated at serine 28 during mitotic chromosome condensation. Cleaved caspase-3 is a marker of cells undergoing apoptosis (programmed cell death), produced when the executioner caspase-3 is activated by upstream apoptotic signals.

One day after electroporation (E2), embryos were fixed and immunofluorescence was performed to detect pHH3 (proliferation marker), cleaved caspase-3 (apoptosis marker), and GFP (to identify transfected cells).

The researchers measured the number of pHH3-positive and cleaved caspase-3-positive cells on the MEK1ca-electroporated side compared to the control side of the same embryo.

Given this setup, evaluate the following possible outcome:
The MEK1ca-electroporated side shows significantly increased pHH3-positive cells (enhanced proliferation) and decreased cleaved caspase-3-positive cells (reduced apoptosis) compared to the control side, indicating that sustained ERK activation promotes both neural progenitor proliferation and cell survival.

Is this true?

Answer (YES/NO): NO